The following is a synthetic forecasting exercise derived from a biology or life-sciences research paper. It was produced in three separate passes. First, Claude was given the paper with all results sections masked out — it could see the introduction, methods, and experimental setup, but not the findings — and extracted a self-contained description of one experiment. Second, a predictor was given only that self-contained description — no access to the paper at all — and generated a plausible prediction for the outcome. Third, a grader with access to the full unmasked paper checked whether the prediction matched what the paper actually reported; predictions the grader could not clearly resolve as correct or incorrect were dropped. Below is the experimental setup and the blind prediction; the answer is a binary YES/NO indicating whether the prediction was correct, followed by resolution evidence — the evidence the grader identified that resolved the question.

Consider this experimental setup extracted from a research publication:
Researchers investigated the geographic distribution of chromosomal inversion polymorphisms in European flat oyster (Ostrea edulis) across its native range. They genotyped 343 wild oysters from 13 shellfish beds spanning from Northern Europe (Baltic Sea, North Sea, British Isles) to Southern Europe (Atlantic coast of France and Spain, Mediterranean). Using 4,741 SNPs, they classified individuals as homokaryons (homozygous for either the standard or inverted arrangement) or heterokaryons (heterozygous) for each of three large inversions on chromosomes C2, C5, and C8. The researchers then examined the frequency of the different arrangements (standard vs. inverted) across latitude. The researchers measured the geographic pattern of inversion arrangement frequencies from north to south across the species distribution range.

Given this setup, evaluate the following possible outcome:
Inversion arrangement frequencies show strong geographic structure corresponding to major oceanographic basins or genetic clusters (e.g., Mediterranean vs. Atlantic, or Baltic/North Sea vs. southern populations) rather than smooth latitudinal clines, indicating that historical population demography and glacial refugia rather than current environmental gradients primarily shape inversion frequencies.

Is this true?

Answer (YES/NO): NO